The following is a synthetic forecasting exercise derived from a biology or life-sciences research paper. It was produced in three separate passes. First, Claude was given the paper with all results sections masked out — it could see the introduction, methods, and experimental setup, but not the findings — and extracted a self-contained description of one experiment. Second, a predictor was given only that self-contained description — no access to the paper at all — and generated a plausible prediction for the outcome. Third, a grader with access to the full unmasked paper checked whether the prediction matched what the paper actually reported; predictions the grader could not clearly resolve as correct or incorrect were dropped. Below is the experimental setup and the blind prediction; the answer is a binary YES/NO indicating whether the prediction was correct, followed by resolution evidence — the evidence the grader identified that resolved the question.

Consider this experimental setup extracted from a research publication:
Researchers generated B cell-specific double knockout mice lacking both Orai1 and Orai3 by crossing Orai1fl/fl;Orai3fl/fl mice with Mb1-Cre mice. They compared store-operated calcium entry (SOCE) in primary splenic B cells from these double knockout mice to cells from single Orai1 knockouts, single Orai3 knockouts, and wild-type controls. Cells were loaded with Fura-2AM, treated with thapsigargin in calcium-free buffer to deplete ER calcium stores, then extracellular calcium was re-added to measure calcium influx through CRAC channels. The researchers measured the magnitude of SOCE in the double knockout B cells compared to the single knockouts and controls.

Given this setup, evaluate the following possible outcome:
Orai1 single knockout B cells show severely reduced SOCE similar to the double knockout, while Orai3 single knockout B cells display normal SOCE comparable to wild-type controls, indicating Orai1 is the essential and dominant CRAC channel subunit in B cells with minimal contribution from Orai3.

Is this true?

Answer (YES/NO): NO